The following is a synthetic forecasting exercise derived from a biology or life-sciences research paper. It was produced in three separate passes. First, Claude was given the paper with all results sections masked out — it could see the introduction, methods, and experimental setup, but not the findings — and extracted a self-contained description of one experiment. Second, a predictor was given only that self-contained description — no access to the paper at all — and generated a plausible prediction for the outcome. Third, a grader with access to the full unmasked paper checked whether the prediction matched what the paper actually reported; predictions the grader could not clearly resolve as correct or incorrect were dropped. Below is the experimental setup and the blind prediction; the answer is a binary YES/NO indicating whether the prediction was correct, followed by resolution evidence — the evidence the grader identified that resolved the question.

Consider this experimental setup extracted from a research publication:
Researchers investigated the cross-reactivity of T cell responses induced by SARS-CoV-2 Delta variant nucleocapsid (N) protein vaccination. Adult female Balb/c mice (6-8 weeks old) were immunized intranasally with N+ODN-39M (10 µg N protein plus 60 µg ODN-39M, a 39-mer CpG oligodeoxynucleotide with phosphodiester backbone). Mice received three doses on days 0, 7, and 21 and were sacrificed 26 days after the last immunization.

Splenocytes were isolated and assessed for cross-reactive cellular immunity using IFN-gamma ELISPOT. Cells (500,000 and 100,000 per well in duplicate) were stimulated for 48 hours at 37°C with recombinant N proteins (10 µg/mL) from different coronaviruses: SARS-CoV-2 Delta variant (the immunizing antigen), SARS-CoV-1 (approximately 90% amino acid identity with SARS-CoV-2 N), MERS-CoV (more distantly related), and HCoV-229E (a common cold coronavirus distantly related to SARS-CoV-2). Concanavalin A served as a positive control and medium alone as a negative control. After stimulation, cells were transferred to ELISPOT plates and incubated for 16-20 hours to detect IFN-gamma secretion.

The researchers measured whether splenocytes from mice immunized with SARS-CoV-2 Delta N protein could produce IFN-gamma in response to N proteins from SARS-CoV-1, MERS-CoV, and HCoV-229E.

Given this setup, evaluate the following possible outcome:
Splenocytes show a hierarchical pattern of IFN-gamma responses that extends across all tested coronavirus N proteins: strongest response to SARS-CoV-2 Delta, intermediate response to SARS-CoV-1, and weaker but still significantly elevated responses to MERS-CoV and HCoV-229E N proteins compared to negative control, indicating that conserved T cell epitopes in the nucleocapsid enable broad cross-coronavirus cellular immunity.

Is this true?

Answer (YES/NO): NO